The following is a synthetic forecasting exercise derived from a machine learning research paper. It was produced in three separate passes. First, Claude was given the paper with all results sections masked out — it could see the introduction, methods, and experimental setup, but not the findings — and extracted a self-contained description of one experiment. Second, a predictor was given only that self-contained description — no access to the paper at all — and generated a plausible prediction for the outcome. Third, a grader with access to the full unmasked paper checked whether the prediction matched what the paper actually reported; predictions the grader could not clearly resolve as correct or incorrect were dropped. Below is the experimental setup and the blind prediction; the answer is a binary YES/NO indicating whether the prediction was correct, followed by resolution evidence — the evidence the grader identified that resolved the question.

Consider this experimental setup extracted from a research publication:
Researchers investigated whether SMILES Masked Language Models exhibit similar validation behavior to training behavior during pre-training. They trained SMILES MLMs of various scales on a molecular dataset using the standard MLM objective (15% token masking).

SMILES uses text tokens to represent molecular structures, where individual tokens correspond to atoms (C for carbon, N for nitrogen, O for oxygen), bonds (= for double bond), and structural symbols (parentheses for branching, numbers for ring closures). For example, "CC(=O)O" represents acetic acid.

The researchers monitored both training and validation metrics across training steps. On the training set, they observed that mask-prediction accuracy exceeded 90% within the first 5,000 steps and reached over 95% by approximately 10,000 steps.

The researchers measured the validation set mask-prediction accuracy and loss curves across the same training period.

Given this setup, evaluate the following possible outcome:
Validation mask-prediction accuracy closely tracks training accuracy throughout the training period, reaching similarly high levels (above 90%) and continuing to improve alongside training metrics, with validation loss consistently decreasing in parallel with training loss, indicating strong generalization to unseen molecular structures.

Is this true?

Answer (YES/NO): NO